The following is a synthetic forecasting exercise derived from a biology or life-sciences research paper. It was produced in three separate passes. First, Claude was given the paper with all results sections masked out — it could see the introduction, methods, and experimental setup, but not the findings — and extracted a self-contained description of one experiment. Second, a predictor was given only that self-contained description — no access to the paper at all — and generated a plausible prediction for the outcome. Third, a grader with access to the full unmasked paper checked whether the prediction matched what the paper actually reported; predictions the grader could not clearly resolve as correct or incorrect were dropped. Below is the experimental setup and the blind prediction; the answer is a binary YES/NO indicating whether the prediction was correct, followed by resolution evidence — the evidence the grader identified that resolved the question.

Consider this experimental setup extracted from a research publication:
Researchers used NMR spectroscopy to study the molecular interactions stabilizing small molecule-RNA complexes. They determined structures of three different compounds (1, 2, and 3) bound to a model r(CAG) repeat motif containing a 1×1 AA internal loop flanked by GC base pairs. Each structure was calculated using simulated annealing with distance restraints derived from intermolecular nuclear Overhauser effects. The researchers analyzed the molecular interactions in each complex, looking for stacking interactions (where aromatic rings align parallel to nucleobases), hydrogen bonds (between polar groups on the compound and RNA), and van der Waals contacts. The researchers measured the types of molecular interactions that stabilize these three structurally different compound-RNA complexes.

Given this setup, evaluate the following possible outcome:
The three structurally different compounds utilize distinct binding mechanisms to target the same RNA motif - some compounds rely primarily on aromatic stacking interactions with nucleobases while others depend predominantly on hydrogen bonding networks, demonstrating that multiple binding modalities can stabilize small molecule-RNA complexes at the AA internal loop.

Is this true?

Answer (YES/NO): NO